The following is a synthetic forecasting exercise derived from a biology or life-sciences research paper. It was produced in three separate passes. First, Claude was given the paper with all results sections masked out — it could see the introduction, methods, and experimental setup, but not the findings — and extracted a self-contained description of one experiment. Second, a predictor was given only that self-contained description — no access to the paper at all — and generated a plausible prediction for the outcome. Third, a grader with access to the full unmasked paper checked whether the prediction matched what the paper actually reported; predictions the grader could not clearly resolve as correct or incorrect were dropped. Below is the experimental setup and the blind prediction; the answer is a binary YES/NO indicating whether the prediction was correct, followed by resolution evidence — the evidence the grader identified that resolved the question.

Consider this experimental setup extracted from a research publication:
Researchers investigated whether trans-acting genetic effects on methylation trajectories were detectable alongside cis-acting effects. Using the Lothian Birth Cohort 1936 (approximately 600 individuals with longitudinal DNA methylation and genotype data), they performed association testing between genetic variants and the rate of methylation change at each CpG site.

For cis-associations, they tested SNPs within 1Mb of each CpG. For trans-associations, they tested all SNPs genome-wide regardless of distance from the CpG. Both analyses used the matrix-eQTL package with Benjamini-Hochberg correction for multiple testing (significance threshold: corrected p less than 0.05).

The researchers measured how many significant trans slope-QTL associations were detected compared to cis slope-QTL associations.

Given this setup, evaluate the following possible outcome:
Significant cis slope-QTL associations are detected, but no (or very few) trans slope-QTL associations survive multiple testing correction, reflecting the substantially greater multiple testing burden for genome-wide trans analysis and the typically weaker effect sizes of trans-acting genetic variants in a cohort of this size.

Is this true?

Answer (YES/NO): YES